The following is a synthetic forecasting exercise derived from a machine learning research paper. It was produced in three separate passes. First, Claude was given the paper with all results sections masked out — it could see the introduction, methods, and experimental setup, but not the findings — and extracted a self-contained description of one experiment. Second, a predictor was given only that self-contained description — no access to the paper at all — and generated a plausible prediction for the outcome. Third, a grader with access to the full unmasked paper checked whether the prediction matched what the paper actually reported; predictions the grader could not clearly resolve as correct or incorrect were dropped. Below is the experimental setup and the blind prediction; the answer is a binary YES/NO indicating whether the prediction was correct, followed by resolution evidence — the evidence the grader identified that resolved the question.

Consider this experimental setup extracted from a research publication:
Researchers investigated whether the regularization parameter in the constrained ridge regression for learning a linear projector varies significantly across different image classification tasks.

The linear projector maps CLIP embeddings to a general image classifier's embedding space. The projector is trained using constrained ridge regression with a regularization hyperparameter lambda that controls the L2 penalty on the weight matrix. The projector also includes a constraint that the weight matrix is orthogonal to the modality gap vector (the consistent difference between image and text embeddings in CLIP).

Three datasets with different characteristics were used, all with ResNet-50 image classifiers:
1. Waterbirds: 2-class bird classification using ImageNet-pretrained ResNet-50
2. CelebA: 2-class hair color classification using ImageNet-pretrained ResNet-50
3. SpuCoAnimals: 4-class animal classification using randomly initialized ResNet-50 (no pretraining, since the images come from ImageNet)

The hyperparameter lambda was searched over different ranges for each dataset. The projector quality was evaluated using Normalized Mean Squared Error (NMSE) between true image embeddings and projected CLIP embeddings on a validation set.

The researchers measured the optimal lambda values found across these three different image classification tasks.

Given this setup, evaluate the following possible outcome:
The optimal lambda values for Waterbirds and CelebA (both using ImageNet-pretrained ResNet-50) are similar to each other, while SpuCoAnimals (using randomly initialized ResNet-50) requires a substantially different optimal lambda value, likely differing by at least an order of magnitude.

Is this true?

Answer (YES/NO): YES